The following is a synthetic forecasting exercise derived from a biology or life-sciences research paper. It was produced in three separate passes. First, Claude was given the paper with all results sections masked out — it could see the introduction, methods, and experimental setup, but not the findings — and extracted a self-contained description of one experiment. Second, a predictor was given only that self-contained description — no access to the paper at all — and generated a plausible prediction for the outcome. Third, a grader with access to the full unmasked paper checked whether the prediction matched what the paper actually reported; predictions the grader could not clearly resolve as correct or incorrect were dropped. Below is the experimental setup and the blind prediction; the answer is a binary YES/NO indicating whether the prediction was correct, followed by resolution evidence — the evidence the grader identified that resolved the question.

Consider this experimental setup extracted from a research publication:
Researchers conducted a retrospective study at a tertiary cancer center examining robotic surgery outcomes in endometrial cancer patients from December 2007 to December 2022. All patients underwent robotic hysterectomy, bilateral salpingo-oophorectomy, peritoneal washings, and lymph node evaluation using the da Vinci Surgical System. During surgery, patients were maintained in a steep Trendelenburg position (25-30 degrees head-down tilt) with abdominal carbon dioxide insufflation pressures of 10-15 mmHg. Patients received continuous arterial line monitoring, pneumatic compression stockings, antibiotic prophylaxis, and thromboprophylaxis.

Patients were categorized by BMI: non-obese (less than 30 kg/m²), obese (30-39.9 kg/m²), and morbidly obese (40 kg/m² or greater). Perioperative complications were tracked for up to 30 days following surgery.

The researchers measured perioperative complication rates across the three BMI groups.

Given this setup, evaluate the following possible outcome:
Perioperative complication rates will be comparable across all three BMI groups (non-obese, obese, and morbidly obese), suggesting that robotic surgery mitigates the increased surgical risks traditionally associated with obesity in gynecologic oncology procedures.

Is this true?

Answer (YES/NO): YES